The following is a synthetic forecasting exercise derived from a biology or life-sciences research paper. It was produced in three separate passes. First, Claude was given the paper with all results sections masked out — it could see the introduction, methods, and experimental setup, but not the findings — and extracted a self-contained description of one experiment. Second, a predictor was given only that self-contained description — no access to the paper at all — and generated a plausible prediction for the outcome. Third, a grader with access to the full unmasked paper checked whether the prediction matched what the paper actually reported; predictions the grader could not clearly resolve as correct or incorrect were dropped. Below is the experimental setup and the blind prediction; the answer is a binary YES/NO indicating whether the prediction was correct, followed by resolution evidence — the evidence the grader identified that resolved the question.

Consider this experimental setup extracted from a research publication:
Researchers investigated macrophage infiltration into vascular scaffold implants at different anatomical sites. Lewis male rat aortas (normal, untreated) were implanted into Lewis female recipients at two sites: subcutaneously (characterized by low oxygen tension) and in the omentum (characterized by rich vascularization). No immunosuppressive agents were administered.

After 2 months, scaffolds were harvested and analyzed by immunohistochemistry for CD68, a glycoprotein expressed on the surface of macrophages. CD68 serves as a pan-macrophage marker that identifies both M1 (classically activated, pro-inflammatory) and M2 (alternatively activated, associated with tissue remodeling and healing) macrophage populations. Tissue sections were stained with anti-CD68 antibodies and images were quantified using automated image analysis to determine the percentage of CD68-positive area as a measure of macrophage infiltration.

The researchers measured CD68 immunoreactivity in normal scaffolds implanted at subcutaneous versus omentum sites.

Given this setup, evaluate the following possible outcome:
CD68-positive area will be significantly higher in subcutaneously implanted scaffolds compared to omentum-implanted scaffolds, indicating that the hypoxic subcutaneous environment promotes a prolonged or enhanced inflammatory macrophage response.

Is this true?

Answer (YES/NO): NO